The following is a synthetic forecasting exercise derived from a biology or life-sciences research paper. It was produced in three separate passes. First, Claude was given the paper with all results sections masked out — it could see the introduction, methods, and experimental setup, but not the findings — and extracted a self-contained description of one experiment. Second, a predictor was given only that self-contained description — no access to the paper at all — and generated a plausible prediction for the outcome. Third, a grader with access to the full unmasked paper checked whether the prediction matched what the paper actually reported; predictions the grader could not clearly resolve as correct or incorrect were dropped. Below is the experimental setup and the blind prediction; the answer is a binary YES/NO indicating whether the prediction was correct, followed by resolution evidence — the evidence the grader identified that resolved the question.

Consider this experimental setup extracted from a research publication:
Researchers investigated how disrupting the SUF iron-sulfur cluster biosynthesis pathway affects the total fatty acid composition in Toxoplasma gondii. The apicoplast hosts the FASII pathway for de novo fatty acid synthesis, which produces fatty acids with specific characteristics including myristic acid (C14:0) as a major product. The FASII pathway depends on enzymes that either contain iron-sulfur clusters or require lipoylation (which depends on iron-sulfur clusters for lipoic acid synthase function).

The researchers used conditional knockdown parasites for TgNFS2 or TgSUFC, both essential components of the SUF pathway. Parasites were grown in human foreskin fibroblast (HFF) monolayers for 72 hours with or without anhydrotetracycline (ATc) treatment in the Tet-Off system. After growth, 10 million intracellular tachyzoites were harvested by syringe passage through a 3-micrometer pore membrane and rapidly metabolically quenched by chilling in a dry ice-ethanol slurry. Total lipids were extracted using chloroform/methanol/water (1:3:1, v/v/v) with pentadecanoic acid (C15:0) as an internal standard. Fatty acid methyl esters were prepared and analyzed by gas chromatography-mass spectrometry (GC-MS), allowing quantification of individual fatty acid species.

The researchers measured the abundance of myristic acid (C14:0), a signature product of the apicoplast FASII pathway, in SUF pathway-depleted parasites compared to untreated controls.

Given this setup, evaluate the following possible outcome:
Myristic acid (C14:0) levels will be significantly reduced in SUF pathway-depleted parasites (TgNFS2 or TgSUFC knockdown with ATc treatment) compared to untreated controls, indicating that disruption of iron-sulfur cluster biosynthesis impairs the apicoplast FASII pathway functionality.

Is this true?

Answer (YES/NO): YES